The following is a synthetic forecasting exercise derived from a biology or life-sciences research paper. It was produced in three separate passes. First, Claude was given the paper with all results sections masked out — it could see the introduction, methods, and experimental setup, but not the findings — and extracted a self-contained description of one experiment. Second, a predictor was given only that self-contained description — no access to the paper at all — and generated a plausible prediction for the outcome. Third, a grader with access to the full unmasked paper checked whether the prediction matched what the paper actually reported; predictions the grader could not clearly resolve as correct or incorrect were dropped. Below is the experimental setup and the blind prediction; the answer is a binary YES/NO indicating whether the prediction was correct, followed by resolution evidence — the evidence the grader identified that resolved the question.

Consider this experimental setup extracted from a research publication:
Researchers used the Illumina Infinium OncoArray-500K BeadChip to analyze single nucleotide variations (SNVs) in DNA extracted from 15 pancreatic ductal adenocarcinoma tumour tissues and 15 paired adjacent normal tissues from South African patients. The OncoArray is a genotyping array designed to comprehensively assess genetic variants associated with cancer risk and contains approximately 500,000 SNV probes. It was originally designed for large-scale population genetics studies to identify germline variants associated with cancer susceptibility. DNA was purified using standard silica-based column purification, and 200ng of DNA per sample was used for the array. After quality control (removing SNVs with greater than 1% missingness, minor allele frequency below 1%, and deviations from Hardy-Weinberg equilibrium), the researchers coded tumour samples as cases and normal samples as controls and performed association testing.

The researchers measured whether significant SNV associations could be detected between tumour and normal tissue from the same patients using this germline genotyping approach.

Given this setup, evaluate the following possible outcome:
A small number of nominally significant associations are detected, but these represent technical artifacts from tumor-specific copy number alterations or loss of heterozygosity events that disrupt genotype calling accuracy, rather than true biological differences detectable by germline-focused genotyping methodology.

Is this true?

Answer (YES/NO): NO